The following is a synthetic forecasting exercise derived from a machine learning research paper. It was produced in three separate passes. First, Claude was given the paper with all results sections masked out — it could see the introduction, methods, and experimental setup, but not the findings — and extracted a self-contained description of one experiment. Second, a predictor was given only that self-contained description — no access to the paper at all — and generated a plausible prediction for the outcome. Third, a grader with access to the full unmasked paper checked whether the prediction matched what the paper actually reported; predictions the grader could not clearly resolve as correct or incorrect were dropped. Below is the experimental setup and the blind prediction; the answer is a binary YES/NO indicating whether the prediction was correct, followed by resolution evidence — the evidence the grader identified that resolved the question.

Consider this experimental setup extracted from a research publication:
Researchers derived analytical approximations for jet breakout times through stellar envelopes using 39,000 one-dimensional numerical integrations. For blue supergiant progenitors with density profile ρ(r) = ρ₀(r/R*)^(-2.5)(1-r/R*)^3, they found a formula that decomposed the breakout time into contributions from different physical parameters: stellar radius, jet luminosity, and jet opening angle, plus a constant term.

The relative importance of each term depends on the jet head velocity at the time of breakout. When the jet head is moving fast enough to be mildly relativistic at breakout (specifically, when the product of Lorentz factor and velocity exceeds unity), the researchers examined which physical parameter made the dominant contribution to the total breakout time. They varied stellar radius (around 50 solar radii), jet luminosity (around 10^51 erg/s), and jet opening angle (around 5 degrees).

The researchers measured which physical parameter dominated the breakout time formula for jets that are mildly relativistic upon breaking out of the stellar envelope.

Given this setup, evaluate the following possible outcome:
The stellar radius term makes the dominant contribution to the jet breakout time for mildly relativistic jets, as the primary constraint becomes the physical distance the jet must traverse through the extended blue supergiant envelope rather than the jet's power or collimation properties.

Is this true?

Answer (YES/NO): YES